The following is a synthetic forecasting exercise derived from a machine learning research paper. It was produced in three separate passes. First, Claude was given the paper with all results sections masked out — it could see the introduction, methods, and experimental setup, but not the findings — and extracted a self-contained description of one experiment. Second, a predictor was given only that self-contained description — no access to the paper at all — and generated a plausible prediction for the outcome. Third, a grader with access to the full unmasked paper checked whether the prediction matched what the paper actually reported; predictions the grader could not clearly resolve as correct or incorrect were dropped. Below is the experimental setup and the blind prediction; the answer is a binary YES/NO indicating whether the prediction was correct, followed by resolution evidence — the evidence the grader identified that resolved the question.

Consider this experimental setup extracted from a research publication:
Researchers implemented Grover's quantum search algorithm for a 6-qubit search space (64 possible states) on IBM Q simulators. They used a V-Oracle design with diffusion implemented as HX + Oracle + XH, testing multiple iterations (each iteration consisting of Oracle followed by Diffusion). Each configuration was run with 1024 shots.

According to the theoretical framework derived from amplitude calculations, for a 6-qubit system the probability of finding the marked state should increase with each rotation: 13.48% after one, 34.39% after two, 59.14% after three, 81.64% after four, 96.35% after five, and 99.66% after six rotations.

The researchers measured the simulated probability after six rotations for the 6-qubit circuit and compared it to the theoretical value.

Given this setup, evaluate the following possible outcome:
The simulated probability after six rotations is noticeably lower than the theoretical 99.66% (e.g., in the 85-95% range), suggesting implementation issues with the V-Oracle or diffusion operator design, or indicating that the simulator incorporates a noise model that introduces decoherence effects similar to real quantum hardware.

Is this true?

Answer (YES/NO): NO